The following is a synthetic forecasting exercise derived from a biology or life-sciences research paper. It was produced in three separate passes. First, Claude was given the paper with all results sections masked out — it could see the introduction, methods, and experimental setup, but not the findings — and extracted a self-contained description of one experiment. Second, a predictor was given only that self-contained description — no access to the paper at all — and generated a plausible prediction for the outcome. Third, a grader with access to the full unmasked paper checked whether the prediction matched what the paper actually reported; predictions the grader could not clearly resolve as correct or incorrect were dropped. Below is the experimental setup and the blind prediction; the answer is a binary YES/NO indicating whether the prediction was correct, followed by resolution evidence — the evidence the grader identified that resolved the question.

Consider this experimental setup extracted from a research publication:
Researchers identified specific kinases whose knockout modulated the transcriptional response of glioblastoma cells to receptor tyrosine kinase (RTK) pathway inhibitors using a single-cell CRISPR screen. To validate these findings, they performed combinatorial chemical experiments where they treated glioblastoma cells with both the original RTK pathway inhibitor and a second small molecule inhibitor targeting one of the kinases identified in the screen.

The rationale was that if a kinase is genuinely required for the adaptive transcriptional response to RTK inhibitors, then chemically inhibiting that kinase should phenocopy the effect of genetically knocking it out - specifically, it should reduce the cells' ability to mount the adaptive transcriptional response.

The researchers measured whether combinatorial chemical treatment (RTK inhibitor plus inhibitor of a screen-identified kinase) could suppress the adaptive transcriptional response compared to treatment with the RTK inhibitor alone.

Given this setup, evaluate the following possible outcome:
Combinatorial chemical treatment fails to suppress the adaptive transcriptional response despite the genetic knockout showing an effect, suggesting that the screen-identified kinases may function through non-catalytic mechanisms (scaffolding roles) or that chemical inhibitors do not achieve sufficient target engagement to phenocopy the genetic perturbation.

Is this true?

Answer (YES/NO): NO